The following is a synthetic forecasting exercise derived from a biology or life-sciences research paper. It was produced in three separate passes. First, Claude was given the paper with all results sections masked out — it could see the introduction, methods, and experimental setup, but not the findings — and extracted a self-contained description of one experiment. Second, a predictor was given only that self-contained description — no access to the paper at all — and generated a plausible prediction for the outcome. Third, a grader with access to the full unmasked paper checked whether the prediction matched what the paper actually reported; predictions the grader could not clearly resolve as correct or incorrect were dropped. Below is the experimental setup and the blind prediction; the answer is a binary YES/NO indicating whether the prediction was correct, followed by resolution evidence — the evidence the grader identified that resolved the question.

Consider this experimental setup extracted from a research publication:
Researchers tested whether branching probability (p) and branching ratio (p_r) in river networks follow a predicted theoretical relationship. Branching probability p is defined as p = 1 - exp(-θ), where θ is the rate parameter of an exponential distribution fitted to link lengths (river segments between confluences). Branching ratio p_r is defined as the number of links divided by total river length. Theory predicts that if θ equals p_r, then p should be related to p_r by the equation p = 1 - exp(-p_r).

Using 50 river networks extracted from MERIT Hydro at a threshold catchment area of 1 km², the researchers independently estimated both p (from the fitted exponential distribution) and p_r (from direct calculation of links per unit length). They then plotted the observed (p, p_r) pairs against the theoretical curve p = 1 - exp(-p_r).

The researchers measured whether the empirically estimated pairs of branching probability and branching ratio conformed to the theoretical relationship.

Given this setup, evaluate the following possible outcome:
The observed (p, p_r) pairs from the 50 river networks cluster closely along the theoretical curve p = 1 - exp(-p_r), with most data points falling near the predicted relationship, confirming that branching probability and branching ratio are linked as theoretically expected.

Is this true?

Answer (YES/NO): YES